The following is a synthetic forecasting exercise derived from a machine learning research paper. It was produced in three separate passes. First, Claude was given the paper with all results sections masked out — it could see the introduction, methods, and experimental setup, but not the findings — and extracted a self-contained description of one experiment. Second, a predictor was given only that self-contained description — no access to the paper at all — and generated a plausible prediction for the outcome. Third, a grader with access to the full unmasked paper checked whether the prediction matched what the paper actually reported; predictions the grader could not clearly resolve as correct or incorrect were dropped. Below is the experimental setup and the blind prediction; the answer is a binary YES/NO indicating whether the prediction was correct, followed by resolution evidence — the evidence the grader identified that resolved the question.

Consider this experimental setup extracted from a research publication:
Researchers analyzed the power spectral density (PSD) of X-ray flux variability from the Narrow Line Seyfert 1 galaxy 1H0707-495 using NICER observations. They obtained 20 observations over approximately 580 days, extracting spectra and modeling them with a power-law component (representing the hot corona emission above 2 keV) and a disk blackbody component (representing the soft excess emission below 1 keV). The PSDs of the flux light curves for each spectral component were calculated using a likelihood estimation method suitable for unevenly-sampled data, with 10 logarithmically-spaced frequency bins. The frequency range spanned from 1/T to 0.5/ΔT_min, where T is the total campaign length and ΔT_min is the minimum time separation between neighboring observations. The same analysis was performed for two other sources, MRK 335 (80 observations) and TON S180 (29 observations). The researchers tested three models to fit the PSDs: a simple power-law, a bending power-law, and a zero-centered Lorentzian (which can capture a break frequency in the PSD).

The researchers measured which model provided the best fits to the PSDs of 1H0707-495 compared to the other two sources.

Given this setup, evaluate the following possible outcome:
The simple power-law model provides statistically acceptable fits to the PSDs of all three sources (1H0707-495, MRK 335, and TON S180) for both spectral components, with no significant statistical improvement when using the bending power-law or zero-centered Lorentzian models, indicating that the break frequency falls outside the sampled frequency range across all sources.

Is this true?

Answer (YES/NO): NO